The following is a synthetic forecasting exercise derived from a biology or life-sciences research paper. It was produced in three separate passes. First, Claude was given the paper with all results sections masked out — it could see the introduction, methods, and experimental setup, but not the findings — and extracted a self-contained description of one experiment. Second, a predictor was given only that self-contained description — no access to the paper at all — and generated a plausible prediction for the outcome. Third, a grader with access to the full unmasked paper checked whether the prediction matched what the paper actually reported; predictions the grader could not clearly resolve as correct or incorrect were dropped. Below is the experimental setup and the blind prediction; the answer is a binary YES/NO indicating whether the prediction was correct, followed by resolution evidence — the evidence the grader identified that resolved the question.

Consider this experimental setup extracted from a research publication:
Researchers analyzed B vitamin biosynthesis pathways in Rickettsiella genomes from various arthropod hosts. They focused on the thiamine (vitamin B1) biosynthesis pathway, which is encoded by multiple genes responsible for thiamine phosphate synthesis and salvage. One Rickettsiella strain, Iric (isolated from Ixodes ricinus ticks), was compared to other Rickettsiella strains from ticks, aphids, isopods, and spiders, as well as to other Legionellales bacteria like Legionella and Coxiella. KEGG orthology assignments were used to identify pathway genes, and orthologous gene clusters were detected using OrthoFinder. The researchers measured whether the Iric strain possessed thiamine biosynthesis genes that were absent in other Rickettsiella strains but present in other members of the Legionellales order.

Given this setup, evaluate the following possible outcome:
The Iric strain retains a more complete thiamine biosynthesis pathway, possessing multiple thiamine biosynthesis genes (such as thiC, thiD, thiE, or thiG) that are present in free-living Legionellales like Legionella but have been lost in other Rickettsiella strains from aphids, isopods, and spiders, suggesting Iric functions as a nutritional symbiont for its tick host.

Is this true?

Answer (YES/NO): NO